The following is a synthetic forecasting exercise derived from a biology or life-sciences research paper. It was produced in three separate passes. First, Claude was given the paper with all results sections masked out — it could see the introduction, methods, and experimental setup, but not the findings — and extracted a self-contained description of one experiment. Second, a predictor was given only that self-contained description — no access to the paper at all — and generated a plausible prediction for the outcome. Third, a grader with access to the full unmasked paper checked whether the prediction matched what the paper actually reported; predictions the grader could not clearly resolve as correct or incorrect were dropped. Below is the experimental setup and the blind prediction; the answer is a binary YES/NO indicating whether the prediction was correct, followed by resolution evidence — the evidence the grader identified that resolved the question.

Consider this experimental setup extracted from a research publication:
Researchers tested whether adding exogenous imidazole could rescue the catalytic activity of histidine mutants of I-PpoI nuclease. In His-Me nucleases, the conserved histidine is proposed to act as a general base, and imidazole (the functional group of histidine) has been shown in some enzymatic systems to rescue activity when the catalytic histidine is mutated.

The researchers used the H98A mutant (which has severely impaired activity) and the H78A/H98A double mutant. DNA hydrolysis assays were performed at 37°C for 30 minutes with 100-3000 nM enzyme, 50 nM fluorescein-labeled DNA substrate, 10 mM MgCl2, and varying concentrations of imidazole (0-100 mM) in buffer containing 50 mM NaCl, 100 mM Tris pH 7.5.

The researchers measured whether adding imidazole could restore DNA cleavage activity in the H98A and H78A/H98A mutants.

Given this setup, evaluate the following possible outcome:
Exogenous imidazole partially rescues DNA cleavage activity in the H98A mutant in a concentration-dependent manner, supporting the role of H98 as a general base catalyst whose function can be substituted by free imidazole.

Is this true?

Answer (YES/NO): YES